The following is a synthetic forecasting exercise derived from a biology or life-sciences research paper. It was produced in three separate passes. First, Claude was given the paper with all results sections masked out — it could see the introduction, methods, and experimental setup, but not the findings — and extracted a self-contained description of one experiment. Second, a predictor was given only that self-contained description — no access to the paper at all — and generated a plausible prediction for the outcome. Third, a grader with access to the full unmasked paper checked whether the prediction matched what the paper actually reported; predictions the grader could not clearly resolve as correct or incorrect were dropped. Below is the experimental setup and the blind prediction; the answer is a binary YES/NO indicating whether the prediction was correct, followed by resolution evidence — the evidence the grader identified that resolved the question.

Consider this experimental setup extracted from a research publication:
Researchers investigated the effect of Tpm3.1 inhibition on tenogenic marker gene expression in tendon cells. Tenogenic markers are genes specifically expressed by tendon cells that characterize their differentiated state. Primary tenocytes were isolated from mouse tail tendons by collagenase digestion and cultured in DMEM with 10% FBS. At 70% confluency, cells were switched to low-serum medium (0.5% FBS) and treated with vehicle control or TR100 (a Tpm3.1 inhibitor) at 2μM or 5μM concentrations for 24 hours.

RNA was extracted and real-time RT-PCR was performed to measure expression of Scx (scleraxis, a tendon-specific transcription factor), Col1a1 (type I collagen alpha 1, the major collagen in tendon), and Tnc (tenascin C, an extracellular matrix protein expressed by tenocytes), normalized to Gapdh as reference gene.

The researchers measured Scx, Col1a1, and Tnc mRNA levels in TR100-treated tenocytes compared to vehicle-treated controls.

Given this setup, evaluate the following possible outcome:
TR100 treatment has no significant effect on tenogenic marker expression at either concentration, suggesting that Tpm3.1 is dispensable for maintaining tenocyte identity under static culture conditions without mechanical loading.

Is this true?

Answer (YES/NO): NO